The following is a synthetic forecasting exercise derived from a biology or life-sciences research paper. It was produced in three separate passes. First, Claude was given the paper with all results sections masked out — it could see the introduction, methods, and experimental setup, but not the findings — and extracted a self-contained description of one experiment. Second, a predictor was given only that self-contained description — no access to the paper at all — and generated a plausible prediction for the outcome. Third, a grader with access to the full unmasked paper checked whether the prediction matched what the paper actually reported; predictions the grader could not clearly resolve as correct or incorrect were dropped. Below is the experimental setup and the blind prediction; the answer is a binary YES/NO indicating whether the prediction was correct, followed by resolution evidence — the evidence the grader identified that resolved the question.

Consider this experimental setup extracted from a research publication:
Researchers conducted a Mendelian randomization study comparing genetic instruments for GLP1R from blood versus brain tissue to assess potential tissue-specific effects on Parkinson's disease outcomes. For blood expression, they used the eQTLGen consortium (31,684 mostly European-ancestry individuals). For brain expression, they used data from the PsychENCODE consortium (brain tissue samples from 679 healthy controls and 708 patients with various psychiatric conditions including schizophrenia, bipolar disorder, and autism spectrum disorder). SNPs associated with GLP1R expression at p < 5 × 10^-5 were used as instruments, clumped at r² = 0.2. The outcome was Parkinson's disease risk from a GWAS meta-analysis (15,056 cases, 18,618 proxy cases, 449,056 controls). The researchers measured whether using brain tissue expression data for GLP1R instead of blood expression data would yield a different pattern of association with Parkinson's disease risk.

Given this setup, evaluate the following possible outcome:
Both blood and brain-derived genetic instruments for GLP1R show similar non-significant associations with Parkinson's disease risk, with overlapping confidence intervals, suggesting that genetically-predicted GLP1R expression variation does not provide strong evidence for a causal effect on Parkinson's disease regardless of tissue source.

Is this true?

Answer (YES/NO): NO